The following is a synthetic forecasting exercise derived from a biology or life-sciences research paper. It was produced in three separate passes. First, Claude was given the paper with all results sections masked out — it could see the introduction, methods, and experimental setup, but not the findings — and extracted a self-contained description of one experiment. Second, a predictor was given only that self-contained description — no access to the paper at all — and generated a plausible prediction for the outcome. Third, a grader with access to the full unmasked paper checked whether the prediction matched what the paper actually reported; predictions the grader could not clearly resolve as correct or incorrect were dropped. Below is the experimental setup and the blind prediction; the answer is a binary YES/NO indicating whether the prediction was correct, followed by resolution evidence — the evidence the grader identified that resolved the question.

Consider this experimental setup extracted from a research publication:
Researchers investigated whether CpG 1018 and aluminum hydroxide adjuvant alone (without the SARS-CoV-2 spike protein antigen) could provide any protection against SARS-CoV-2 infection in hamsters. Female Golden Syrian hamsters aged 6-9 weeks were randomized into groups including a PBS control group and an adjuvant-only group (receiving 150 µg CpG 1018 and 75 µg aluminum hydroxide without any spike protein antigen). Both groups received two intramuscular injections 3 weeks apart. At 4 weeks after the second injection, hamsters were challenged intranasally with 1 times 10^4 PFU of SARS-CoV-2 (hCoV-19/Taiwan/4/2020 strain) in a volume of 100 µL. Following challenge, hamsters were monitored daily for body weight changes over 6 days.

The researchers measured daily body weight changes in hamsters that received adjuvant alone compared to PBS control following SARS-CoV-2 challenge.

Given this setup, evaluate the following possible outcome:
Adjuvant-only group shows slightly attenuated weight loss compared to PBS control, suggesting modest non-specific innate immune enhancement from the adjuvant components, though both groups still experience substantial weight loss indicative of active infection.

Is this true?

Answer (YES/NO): NO